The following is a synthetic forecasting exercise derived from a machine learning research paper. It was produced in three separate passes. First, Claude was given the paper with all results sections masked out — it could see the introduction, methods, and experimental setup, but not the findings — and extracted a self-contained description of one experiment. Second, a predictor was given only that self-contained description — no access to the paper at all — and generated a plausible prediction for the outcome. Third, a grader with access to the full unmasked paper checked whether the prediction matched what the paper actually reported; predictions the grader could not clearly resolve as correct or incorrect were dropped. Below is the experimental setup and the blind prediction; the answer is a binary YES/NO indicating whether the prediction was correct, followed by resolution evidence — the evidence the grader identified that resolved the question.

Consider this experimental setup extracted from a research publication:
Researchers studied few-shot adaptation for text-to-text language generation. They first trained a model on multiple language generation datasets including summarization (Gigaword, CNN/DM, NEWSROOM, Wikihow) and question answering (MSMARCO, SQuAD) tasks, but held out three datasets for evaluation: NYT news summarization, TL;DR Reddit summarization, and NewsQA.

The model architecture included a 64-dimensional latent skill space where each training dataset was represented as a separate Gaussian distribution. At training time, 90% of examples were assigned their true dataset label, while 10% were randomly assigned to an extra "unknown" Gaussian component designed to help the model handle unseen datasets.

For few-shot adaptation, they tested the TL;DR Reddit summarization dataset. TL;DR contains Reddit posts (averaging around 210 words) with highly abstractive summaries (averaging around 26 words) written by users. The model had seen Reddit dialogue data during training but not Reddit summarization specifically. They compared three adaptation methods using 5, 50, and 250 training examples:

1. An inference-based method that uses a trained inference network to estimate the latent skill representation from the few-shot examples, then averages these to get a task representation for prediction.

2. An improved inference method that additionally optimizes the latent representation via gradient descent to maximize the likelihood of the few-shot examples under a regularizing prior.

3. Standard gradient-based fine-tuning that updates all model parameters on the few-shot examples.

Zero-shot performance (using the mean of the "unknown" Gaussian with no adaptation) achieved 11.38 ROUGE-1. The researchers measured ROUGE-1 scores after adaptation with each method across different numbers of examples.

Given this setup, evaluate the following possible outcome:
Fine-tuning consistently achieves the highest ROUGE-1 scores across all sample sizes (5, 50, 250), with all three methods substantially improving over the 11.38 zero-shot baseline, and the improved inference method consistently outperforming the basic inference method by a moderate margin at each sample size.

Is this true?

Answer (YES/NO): NO